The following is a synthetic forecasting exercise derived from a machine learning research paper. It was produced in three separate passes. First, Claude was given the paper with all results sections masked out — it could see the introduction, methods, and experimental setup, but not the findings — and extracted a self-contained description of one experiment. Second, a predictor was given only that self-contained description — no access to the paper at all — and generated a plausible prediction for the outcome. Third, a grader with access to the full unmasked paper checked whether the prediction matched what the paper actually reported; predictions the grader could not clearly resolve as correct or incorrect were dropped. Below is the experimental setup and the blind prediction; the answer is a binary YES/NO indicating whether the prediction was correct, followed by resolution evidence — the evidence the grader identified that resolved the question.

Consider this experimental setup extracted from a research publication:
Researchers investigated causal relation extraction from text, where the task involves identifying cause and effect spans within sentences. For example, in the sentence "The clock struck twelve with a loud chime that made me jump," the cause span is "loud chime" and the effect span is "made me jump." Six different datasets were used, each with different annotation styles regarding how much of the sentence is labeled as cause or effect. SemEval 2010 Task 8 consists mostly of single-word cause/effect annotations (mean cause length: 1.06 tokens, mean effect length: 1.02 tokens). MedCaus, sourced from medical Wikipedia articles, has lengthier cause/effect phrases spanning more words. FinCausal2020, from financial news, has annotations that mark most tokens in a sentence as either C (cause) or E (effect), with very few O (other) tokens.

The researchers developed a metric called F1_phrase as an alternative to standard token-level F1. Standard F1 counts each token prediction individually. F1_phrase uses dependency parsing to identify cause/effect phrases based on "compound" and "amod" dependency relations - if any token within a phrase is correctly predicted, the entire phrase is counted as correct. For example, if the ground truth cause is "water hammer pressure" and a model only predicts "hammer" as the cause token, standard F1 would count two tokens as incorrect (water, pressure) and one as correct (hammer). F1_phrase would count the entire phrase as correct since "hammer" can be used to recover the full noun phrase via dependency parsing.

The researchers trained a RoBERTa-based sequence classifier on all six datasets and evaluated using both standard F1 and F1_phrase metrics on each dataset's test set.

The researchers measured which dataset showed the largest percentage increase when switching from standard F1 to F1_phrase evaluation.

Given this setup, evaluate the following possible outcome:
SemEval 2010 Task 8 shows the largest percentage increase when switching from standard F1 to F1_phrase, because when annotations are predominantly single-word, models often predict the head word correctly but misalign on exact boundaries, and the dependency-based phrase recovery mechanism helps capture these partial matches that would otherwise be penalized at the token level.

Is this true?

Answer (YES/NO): NO